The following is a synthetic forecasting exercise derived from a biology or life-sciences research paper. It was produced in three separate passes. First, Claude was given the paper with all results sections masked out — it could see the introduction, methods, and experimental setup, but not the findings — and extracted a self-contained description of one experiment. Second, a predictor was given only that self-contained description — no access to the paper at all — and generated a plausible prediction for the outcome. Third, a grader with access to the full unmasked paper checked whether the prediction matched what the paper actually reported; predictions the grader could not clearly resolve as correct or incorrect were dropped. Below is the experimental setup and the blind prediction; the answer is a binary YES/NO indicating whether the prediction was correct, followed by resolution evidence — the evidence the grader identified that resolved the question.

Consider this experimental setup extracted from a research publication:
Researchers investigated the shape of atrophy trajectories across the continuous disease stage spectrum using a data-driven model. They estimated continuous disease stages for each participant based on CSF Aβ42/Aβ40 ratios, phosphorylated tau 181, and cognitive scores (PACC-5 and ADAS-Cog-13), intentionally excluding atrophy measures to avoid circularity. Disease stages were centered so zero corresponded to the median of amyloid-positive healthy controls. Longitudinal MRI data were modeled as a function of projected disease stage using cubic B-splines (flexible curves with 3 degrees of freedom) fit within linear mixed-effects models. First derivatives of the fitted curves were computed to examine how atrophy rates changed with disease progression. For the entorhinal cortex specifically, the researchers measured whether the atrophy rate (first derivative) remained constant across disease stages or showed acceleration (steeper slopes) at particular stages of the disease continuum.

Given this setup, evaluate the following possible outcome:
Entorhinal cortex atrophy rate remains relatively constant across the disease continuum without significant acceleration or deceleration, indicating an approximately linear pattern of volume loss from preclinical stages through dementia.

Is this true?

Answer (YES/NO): NO